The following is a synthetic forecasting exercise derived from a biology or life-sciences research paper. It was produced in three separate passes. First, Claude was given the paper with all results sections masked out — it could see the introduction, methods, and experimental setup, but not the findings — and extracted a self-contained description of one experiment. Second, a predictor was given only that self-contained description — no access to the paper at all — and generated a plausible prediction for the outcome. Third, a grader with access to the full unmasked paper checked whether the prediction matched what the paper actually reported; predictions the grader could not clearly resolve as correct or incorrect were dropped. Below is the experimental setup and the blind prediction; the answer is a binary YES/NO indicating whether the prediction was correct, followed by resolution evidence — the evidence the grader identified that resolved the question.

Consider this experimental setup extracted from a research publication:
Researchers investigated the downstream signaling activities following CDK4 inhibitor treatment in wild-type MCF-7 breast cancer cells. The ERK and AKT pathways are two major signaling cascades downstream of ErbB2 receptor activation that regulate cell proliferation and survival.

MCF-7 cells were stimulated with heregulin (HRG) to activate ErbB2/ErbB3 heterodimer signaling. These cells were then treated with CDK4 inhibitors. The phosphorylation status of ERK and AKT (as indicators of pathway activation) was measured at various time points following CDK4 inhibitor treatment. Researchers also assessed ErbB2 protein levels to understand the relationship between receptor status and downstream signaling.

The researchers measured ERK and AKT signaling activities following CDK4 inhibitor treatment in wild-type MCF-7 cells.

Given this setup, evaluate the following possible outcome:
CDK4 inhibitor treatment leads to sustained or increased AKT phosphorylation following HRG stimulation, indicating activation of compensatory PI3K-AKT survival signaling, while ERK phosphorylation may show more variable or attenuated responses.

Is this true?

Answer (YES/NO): NO